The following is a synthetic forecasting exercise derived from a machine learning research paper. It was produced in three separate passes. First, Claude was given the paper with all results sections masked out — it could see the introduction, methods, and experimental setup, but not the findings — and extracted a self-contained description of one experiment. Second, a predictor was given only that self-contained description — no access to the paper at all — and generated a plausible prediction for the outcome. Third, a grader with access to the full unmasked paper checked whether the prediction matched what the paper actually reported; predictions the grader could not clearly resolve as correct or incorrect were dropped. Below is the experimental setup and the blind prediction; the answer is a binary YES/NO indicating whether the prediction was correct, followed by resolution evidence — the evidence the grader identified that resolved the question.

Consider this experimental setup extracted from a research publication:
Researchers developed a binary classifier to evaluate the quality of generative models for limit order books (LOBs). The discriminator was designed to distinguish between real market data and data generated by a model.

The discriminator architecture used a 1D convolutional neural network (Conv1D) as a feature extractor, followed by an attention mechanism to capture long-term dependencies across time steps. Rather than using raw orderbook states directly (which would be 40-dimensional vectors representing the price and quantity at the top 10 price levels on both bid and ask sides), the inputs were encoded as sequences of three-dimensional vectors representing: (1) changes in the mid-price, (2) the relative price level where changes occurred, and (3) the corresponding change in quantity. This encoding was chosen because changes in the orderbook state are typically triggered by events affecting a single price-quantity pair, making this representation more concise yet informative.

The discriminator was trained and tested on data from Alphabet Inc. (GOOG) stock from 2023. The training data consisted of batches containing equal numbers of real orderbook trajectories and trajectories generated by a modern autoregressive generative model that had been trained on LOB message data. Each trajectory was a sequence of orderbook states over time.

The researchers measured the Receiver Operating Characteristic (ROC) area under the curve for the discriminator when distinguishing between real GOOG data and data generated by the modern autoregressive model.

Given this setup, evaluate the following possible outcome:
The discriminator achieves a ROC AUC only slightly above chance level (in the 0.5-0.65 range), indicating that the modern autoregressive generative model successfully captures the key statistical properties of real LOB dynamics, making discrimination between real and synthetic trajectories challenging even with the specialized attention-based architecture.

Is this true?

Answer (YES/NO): NO